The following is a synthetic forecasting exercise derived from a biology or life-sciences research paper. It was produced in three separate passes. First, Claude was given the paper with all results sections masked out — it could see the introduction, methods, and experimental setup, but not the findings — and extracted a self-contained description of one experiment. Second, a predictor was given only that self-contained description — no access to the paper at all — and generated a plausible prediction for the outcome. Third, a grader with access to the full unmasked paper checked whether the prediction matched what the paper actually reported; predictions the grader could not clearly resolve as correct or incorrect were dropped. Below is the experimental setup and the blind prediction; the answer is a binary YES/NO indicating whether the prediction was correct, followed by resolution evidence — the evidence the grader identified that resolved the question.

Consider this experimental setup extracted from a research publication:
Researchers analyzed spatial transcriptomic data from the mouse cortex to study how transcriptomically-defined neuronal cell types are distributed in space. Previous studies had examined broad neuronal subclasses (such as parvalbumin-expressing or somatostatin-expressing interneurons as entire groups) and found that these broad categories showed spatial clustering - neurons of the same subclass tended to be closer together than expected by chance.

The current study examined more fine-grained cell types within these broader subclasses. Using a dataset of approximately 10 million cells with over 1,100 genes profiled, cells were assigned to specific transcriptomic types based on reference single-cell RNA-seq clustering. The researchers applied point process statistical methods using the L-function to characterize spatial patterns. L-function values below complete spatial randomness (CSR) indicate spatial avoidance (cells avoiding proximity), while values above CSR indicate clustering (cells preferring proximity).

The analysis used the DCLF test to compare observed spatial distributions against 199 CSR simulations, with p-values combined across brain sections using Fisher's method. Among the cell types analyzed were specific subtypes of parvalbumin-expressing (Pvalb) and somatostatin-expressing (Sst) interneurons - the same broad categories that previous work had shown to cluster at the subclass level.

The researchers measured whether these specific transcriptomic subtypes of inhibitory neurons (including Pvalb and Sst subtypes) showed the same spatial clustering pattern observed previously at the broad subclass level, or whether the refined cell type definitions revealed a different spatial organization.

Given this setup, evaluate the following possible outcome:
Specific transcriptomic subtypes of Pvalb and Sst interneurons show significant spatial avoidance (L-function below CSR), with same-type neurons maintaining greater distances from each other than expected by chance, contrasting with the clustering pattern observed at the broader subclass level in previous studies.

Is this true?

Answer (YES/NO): YES